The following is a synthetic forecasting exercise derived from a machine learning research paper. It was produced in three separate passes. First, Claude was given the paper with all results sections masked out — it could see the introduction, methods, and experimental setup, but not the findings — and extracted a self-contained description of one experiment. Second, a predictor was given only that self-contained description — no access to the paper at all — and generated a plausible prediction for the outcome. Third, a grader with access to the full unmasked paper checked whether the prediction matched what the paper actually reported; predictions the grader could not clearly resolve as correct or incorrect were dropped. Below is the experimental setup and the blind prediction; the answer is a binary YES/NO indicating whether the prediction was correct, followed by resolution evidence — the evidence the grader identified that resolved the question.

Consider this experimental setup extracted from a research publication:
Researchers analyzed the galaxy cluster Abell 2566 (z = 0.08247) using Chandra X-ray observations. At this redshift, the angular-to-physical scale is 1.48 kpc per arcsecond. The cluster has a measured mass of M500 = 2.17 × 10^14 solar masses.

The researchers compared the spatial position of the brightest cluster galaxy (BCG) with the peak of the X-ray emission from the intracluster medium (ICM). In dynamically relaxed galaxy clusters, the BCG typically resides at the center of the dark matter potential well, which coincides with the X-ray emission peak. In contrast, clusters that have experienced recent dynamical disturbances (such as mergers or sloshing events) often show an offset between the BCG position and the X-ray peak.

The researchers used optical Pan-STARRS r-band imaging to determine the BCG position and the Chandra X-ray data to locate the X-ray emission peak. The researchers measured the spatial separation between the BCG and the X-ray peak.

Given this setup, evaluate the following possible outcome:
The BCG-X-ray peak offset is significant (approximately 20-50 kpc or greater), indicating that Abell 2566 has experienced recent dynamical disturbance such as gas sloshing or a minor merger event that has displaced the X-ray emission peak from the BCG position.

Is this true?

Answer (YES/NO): NO